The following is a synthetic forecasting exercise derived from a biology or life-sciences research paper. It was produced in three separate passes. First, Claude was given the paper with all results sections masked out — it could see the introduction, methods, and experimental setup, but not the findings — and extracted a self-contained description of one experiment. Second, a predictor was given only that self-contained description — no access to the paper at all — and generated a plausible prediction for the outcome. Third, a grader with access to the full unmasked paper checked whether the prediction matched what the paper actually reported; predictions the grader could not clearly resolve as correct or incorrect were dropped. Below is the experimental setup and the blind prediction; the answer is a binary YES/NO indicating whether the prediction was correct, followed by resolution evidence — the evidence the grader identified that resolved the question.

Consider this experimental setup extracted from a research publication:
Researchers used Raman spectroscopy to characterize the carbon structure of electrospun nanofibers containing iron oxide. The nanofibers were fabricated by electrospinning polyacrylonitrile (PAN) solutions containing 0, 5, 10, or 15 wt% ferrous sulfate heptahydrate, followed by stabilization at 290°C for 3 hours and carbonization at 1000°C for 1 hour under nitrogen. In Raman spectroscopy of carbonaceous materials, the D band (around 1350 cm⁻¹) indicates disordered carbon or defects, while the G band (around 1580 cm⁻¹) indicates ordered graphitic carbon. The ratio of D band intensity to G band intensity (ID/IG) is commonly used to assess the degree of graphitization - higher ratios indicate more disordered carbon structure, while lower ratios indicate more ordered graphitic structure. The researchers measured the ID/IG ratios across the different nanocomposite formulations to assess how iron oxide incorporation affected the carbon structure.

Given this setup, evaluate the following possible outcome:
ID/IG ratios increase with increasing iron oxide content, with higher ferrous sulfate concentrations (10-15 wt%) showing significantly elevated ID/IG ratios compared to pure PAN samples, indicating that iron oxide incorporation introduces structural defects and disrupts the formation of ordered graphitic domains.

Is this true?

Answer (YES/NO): NO